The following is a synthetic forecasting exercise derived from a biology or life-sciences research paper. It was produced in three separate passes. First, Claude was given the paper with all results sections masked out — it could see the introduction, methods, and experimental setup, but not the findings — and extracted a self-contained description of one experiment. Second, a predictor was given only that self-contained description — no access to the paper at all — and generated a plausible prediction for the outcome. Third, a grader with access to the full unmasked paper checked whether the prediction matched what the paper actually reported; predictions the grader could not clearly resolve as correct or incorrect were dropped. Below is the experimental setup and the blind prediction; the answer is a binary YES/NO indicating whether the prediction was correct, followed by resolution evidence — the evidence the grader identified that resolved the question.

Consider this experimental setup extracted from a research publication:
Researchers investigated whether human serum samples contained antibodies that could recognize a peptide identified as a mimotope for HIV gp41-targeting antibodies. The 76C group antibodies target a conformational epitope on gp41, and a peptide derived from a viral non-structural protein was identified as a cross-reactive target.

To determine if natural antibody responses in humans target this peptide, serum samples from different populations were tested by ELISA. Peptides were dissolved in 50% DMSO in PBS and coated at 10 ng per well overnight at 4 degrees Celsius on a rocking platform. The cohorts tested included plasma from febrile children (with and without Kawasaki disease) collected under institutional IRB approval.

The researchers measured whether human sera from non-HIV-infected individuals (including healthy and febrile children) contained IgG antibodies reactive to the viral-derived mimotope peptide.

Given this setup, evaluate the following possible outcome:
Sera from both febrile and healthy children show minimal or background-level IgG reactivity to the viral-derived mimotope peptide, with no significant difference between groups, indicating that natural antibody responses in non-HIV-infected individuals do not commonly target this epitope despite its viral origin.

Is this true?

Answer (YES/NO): NO